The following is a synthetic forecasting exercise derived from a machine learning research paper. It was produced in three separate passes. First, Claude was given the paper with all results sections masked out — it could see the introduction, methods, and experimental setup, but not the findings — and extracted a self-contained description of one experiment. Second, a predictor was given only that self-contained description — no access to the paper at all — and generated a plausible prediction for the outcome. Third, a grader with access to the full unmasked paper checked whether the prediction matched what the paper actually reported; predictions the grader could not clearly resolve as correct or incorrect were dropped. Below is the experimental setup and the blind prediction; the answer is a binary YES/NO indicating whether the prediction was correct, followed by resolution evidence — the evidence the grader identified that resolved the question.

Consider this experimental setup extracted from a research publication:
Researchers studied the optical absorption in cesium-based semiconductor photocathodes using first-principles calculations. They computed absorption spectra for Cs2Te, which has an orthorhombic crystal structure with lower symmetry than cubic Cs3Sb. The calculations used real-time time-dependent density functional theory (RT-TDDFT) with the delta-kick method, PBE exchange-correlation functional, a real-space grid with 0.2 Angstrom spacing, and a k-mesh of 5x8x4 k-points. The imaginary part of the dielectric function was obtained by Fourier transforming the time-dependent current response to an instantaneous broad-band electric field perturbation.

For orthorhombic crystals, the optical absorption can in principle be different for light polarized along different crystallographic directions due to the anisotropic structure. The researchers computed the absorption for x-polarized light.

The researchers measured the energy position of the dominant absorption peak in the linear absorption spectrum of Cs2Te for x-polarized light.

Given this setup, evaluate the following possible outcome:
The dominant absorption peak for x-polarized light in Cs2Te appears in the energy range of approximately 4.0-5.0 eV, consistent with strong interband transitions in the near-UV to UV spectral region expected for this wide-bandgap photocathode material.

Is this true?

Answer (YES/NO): NO